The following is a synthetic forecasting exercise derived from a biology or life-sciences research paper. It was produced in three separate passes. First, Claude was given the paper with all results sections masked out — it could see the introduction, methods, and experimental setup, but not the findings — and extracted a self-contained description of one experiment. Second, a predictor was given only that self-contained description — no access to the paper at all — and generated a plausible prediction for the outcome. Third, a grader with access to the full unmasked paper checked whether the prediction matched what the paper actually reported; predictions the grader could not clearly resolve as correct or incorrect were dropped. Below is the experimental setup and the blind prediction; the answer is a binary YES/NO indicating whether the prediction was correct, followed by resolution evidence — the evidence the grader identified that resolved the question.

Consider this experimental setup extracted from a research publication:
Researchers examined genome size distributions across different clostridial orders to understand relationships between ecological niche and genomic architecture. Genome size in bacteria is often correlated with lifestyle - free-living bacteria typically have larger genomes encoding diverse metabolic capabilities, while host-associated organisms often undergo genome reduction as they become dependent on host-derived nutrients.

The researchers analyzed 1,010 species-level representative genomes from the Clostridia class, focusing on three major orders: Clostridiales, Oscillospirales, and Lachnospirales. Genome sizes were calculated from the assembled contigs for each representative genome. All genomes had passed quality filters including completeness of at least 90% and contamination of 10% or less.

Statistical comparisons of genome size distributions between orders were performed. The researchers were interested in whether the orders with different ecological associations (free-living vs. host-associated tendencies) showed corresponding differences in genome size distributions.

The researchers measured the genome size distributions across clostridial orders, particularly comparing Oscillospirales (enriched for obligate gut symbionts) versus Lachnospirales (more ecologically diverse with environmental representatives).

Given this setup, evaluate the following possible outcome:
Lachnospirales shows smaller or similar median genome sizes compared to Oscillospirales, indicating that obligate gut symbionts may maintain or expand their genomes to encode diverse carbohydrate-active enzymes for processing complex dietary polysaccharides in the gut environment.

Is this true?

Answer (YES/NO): NO